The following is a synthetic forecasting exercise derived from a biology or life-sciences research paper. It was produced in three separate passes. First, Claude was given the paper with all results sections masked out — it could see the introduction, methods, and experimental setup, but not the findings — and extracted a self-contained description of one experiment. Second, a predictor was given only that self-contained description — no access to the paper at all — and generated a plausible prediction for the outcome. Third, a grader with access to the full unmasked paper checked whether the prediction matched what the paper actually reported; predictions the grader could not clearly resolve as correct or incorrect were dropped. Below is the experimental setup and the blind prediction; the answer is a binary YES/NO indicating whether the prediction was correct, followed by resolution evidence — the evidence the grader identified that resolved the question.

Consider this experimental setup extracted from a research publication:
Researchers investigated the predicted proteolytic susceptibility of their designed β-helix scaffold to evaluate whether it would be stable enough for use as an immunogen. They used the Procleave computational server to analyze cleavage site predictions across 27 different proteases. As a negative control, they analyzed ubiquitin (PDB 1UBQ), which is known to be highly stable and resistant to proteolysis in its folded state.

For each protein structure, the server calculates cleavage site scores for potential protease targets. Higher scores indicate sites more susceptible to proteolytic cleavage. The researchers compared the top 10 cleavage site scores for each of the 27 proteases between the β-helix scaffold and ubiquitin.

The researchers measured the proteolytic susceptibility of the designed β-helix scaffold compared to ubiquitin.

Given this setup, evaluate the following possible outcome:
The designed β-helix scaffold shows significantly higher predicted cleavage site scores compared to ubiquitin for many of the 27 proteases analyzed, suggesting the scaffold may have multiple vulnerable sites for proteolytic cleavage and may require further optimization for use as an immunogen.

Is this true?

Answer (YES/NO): NO